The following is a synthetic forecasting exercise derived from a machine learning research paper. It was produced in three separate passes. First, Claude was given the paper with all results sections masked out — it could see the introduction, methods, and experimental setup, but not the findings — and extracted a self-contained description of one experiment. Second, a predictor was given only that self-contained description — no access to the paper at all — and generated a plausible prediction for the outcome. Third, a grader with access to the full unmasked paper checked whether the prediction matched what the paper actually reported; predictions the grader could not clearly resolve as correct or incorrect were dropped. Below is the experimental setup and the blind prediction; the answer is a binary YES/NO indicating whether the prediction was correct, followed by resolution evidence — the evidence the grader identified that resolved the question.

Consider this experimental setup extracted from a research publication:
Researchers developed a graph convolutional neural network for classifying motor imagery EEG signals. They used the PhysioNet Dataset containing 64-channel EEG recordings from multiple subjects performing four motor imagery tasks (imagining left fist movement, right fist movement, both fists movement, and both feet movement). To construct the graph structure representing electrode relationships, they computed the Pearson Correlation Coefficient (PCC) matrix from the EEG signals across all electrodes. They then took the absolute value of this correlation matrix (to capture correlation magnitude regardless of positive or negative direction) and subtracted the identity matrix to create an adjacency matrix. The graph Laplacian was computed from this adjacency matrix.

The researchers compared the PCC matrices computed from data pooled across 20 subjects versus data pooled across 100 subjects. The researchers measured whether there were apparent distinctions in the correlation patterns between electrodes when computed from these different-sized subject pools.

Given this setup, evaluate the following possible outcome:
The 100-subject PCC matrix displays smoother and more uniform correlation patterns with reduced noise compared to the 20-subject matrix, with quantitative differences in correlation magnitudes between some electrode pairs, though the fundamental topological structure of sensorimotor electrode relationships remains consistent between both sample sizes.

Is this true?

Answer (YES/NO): NO